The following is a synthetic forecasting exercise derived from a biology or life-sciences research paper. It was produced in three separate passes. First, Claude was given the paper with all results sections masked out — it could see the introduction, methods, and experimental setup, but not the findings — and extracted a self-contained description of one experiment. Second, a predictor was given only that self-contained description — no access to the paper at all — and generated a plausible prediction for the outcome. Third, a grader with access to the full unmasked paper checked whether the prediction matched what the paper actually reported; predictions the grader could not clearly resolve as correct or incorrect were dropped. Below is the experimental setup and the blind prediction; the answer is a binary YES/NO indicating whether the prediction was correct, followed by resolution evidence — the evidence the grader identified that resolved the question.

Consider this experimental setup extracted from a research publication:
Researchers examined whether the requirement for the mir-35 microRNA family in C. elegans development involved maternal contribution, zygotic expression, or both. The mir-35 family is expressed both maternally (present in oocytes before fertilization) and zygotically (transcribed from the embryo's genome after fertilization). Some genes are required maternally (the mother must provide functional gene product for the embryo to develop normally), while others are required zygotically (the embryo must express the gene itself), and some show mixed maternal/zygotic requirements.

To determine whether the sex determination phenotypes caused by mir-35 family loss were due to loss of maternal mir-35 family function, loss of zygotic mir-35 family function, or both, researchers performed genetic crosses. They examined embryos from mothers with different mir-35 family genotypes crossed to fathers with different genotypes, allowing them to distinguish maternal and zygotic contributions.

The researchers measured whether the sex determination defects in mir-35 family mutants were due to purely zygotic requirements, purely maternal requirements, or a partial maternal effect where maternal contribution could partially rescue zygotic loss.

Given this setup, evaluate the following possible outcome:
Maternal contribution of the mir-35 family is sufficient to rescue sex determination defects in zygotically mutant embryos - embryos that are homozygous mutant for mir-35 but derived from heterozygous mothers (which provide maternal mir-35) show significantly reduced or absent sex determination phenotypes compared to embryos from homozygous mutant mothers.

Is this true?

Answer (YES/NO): YES